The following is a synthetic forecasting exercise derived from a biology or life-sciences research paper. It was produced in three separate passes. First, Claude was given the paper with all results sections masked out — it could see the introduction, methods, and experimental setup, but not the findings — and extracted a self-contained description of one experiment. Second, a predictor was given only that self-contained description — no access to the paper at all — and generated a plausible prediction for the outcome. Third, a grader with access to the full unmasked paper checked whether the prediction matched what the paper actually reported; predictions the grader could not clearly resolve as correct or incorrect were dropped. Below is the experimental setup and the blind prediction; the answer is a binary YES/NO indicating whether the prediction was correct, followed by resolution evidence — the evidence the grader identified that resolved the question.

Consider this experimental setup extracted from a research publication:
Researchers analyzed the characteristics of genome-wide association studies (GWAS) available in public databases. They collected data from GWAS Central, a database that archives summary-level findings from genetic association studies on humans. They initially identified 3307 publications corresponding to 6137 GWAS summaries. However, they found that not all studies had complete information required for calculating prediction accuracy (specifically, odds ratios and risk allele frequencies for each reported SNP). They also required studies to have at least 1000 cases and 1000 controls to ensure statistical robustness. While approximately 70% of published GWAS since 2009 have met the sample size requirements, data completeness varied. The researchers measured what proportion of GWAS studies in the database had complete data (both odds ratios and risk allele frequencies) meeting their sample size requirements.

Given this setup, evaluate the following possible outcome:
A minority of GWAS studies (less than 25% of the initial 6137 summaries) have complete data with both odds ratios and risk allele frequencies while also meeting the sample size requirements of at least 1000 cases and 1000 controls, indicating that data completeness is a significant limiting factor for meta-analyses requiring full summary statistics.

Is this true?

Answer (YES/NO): YES